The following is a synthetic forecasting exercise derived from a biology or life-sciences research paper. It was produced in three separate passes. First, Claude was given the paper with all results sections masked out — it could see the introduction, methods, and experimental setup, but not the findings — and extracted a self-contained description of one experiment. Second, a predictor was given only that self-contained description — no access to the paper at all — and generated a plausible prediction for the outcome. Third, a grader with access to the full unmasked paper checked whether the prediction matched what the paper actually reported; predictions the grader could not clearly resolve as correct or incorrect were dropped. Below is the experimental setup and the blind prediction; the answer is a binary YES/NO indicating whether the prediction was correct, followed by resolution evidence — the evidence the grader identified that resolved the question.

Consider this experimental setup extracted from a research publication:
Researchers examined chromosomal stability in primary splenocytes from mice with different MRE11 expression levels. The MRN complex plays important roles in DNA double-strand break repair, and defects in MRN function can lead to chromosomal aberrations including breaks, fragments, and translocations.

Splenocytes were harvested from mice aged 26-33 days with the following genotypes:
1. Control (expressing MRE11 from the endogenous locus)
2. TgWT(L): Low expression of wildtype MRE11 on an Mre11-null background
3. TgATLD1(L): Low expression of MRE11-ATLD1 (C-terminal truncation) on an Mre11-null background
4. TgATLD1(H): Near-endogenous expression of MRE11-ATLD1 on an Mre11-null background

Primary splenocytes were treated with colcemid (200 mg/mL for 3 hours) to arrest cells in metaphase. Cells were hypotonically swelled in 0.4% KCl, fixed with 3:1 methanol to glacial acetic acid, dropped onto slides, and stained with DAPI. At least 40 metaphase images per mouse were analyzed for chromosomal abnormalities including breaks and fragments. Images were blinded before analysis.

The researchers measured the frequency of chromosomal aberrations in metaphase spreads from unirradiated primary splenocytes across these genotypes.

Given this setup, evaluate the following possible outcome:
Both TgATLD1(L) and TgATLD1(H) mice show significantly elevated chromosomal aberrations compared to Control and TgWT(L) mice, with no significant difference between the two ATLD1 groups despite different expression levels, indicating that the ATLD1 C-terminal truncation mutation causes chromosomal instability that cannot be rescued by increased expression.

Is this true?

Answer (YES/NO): NO